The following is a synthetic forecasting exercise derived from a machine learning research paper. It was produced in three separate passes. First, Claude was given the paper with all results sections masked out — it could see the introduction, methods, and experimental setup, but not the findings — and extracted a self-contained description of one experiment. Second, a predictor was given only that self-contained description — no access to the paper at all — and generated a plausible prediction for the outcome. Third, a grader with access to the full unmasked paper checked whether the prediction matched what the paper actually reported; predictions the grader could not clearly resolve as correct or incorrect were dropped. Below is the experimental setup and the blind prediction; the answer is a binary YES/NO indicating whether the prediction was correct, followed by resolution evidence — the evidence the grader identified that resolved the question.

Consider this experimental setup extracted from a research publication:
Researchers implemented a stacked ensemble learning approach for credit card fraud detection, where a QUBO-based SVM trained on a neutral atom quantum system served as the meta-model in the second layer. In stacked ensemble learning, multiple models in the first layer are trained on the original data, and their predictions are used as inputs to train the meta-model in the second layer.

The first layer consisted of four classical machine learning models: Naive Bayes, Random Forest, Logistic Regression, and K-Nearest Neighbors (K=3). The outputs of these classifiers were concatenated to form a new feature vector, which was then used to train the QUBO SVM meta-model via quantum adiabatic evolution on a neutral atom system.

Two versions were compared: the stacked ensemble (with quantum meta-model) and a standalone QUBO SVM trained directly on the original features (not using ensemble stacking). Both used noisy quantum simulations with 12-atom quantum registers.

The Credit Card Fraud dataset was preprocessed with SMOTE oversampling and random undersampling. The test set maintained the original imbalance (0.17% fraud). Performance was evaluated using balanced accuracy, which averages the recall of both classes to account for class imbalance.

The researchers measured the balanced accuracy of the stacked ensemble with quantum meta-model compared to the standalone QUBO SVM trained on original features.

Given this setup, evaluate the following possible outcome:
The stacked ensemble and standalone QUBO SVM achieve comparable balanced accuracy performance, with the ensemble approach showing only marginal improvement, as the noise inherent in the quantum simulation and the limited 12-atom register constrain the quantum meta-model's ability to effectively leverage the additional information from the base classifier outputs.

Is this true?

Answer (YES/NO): NO